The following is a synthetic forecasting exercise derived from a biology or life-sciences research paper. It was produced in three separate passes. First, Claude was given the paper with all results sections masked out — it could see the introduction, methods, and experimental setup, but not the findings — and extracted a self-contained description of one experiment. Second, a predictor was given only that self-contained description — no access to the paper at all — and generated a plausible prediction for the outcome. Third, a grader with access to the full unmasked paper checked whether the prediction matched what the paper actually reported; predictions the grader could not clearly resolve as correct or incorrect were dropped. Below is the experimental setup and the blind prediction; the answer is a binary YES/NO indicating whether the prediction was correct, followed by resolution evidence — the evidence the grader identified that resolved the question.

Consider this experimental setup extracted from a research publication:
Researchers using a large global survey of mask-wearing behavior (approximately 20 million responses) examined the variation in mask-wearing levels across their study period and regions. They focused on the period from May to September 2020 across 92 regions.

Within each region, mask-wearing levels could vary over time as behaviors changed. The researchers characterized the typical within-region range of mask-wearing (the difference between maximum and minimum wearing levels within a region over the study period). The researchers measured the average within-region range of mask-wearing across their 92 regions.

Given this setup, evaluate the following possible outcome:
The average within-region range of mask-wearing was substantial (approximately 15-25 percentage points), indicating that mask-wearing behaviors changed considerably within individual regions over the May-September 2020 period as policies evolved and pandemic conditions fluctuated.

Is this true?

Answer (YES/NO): YES